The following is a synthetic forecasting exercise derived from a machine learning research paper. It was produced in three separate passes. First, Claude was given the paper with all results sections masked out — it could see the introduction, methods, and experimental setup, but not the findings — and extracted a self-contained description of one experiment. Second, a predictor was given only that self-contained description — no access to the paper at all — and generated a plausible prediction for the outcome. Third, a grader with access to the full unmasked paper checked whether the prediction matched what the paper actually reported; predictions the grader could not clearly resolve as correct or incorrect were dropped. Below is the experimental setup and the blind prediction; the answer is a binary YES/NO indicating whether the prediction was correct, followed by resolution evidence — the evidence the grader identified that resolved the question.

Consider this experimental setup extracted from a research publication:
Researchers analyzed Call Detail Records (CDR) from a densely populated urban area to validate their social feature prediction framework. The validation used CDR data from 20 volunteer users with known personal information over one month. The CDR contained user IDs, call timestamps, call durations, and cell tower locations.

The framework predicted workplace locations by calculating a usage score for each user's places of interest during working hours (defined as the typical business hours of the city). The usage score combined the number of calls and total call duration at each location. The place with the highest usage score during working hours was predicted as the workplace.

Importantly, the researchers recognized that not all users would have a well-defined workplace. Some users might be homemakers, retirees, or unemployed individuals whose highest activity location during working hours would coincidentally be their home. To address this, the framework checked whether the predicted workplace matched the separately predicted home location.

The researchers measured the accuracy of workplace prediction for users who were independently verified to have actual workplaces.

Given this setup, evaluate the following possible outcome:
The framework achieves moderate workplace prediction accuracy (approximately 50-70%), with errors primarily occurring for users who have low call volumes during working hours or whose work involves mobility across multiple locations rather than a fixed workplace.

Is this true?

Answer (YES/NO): NO